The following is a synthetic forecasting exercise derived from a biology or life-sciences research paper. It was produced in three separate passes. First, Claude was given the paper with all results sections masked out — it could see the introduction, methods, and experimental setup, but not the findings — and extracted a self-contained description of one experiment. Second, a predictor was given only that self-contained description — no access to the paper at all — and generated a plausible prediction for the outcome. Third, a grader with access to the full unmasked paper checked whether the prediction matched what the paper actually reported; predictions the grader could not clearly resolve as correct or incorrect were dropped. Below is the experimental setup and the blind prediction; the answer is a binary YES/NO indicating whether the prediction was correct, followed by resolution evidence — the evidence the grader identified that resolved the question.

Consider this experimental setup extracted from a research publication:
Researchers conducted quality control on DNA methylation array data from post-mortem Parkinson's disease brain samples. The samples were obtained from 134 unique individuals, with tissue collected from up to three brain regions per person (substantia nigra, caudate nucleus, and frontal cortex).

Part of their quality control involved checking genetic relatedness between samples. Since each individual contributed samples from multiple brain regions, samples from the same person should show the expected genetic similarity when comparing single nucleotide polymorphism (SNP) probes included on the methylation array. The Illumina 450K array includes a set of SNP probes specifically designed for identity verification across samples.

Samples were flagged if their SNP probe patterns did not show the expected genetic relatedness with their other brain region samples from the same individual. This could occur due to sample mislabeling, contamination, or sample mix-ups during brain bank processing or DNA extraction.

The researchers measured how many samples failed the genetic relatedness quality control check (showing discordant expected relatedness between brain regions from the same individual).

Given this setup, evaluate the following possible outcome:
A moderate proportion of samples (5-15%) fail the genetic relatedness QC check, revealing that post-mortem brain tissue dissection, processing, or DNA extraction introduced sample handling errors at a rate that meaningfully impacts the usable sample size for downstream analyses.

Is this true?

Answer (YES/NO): NO